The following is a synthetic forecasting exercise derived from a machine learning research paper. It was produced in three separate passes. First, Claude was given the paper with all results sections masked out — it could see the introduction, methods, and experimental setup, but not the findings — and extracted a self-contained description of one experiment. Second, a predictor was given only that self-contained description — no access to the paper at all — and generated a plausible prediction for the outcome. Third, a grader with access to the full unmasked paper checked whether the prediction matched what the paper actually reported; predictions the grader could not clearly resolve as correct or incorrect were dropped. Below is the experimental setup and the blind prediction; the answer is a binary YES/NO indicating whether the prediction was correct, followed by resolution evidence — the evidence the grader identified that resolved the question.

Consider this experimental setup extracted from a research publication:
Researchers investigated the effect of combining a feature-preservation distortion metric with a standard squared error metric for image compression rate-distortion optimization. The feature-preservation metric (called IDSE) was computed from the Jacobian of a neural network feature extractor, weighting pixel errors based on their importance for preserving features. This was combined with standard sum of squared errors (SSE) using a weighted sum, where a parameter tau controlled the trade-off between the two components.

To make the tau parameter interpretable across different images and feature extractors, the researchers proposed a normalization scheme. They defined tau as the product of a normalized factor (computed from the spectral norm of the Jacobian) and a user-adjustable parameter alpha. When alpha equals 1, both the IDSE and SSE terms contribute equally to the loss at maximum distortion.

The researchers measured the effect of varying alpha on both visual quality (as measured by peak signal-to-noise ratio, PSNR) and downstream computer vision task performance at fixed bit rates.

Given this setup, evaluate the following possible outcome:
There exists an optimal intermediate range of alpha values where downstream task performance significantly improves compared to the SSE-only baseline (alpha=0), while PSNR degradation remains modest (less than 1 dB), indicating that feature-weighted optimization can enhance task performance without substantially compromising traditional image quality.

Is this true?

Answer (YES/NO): NO